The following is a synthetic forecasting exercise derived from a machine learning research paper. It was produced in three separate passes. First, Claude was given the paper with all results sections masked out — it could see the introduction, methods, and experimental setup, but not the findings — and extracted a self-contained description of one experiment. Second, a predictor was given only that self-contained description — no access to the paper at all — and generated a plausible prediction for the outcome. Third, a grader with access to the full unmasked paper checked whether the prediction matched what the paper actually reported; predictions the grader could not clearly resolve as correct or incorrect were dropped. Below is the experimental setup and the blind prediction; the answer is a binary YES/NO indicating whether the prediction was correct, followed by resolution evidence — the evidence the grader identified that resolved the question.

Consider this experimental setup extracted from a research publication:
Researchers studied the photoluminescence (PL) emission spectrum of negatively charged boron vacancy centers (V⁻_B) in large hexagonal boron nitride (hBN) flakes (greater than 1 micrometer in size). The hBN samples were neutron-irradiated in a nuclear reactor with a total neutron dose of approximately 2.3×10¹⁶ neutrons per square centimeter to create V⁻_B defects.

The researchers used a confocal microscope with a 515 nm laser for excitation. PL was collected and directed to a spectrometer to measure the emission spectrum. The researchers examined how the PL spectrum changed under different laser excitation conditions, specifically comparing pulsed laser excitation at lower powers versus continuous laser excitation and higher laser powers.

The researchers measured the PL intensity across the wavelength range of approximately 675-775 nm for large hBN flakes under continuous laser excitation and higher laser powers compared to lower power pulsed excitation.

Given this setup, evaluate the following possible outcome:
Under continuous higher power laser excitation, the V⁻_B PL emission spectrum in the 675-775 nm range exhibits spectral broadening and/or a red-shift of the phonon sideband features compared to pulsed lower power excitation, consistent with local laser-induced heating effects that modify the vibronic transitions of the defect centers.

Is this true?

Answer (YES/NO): NO